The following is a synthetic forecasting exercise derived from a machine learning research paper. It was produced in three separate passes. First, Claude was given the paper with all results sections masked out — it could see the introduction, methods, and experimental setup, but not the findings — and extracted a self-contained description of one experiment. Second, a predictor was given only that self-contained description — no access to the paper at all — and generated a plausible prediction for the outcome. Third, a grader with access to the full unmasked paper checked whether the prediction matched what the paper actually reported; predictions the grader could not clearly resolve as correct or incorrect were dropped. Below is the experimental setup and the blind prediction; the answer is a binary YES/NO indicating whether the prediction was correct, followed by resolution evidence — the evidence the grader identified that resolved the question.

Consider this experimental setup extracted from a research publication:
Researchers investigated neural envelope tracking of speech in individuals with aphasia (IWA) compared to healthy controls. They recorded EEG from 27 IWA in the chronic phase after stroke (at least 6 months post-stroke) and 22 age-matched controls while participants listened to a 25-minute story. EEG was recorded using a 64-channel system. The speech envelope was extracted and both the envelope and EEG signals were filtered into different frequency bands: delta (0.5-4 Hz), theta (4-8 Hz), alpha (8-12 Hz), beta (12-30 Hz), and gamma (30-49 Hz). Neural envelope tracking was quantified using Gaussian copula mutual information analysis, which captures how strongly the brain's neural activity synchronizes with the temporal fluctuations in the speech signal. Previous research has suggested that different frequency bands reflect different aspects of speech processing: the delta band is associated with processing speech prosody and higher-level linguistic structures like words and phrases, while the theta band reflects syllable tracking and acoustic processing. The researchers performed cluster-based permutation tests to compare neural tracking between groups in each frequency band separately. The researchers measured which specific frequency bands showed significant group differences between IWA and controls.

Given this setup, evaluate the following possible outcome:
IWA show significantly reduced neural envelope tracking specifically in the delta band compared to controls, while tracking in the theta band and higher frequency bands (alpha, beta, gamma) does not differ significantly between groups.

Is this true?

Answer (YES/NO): NO